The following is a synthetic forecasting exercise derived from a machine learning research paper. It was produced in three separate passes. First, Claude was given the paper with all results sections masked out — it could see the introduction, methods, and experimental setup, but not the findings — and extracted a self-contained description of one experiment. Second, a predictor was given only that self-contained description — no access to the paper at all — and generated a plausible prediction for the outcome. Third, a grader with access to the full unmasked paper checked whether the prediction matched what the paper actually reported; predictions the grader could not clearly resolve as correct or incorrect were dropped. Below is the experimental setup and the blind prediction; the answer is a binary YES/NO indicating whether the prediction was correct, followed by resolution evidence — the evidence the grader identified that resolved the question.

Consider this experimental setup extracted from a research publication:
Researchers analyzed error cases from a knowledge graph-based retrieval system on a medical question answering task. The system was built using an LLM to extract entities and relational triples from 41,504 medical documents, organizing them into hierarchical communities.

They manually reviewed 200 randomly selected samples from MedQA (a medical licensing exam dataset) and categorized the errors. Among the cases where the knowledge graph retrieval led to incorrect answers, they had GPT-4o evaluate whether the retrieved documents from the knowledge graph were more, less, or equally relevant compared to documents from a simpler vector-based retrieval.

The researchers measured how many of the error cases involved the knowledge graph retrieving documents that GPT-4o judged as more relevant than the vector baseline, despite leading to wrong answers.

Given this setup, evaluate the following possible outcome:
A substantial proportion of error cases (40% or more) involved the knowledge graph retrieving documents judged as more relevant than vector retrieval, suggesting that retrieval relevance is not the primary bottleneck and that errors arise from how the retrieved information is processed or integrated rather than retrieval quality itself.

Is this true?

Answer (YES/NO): YES